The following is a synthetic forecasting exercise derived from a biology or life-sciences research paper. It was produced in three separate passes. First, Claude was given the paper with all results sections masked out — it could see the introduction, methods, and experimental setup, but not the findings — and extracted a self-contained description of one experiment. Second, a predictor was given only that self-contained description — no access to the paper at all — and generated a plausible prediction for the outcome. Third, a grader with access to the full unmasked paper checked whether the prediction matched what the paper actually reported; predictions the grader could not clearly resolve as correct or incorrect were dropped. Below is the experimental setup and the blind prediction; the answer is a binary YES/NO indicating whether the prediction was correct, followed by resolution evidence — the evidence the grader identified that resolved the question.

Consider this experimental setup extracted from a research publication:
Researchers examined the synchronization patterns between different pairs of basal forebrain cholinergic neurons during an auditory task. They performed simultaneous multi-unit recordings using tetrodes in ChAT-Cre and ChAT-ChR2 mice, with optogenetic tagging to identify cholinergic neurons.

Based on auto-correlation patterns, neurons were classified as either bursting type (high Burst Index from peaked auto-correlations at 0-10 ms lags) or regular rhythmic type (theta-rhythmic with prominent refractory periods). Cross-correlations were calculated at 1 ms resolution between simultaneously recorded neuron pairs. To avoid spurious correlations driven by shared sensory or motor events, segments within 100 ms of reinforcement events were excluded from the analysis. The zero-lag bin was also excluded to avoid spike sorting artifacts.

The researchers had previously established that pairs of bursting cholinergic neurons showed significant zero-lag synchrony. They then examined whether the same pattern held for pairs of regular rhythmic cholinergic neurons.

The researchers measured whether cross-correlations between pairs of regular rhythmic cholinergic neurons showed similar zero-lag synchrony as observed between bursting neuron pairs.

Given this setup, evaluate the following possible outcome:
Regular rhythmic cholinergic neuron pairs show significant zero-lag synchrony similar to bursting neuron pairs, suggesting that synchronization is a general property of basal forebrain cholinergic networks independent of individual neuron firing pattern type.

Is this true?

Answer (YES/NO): NO